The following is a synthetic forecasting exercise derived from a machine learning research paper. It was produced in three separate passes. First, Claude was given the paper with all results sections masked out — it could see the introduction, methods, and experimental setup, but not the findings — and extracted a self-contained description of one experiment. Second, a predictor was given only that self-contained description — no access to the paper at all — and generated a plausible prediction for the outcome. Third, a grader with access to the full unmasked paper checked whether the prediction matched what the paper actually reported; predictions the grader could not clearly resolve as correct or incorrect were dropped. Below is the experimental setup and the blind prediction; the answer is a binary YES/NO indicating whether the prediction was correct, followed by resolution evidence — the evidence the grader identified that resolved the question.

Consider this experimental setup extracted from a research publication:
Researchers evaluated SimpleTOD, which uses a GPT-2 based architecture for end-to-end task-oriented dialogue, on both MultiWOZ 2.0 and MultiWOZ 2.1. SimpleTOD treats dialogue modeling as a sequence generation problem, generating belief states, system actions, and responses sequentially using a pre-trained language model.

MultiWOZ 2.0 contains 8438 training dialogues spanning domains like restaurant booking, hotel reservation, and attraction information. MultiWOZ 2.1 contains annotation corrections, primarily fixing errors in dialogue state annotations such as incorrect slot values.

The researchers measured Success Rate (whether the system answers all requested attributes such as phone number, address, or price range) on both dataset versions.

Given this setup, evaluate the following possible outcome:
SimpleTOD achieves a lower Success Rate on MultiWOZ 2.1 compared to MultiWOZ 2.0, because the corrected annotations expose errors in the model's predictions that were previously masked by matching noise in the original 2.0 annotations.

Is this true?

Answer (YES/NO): NO